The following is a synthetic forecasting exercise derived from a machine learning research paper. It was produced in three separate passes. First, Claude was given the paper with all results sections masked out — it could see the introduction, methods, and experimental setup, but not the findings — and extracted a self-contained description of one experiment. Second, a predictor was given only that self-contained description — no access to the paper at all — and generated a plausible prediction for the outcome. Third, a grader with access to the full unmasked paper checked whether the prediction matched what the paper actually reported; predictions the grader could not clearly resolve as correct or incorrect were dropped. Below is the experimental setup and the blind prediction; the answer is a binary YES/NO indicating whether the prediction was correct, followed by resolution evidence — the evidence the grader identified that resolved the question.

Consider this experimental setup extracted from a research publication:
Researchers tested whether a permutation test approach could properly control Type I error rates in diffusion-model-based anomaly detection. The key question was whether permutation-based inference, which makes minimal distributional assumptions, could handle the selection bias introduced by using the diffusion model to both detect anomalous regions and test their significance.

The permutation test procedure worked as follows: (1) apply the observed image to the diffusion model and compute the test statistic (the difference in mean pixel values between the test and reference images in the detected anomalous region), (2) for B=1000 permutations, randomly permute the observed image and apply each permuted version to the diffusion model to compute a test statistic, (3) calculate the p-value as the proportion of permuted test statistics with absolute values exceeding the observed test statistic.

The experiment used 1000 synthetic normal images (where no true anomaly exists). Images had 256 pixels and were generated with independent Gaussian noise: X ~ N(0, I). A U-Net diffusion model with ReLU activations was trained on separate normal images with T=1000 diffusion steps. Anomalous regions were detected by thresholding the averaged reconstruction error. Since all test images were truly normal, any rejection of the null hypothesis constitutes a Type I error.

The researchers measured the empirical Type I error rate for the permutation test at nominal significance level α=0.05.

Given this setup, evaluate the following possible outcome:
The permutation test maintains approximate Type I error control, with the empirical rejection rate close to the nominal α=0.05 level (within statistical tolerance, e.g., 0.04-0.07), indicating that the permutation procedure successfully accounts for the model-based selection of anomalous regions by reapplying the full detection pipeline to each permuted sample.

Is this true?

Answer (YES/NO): NO